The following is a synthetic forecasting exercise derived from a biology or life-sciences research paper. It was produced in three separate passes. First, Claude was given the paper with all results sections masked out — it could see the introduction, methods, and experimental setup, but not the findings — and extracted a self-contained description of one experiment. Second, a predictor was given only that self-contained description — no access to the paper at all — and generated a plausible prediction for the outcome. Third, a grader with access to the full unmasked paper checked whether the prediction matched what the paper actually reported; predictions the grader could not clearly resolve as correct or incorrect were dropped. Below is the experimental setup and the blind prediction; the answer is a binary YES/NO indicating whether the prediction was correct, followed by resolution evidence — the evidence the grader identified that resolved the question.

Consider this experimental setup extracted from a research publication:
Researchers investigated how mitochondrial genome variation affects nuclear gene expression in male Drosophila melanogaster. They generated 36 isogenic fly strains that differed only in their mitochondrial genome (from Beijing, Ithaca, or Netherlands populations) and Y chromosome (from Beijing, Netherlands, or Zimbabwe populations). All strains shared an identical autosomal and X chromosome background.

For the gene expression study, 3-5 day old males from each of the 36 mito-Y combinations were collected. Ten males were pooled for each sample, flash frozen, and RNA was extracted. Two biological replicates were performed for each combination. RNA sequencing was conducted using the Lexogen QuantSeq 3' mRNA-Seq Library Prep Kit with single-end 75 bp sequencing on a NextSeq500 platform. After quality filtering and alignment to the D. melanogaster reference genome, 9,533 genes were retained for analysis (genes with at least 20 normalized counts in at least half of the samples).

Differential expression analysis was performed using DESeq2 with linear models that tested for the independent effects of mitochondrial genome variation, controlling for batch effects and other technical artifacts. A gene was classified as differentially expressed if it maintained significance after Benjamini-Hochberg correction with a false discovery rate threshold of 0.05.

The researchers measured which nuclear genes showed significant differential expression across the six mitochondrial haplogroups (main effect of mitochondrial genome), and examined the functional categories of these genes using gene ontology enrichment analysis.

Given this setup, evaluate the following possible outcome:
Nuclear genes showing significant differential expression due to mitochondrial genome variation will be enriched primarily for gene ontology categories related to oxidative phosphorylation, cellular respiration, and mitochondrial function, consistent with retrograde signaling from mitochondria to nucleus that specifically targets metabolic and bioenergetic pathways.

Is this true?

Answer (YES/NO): NO